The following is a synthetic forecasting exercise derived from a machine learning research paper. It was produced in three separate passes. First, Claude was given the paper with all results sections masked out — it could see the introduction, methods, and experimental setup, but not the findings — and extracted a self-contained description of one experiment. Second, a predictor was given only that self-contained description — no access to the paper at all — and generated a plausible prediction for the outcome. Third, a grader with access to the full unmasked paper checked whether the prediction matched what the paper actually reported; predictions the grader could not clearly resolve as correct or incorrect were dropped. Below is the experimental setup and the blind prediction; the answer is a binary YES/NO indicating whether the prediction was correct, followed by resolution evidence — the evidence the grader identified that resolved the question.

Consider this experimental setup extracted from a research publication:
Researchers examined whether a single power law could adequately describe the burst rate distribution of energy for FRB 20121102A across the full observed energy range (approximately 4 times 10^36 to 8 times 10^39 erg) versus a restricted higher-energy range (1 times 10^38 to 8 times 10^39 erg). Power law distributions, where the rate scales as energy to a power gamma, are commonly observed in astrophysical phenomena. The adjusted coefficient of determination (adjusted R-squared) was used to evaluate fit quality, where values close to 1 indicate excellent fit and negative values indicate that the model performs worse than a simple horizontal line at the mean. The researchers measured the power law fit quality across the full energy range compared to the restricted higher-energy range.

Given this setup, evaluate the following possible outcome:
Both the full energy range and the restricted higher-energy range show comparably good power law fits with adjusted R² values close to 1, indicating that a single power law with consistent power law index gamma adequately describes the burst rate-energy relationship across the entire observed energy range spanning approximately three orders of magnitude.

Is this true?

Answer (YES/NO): NO